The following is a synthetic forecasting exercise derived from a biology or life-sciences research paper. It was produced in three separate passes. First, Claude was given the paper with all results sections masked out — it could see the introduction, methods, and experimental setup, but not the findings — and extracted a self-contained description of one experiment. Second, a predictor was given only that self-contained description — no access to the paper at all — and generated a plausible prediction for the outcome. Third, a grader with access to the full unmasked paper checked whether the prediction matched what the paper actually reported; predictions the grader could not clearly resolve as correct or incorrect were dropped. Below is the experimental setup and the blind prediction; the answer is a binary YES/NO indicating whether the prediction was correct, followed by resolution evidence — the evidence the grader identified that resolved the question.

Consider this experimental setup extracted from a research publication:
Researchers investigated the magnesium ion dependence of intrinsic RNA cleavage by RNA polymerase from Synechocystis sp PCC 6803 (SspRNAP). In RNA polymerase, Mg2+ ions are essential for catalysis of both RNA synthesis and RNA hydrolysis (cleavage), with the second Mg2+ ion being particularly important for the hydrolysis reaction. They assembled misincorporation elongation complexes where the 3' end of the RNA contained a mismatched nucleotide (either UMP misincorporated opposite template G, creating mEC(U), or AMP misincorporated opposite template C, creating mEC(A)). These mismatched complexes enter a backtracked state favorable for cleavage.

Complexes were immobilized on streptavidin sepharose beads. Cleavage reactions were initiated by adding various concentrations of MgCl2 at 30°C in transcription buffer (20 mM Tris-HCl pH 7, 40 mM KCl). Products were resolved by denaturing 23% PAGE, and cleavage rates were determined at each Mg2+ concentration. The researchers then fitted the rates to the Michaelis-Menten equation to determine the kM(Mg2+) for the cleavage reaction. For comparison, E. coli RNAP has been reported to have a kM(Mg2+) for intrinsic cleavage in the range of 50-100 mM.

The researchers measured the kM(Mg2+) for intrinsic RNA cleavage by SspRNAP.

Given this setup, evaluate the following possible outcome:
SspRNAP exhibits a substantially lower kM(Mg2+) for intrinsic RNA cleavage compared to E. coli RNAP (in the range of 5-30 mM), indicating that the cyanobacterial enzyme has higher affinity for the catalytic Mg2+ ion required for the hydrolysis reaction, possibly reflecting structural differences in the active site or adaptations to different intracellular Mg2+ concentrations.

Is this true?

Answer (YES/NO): NO